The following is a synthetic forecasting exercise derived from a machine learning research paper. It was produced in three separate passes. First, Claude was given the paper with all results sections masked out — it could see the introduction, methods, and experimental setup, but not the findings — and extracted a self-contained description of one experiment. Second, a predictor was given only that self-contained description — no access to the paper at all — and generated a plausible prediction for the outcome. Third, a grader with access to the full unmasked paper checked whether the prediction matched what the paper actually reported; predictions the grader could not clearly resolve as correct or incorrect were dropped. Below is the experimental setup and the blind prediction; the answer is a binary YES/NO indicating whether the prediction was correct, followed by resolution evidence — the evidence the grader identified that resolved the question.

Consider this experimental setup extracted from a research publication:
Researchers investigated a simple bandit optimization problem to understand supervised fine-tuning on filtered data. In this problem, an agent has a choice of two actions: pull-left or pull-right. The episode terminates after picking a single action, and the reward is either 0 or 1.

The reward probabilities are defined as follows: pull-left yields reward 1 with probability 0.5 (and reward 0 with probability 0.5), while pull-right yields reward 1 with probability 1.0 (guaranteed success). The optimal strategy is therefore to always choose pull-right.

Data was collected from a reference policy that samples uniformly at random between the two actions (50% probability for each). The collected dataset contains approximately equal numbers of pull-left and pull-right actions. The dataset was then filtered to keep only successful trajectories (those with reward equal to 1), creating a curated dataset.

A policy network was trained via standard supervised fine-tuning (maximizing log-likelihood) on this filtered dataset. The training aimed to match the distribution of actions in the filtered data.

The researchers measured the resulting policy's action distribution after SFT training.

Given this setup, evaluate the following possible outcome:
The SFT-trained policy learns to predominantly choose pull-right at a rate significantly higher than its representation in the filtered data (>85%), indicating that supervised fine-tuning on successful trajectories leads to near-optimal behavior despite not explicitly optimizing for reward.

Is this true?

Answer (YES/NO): NO